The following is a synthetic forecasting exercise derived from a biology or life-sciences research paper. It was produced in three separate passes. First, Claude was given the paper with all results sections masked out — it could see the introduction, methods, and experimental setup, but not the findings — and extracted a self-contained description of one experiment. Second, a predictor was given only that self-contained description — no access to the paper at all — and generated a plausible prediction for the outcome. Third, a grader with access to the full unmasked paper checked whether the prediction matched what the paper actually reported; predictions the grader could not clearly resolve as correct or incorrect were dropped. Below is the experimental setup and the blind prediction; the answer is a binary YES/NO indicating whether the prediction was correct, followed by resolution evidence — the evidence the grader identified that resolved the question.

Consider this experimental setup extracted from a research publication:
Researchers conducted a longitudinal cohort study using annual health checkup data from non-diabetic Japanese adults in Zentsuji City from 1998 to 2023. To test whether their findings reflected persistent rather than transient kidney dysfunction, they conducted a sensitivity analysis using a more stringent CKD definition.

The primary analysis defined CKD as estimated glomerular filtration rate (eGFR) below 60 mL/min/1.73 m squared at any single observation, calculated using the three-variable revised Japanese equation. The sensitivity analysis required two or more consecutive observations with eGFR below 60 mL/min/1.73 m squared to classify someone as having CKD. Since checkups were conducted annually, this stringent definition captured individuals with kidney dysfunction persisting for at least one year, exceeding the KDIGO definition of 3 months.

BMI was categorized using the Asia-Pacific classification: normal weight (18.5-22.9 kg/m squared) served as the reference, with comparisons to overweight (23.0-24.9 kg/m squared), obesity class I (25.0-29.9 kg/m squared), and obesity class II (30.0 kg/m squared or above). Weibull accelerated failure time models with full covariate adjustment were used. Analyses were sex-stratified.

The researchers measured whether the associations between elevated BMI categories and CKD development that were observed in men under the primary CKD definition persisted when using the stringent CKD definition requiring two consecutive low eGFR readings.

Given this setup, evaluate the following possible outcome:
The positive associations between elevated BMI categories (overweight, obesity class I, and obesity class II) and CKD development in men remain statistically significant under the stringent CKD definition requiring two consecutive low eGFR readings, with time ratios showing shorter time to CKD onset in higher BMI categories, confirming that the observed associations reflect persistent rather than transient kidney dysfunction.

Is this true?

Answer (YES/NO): NO